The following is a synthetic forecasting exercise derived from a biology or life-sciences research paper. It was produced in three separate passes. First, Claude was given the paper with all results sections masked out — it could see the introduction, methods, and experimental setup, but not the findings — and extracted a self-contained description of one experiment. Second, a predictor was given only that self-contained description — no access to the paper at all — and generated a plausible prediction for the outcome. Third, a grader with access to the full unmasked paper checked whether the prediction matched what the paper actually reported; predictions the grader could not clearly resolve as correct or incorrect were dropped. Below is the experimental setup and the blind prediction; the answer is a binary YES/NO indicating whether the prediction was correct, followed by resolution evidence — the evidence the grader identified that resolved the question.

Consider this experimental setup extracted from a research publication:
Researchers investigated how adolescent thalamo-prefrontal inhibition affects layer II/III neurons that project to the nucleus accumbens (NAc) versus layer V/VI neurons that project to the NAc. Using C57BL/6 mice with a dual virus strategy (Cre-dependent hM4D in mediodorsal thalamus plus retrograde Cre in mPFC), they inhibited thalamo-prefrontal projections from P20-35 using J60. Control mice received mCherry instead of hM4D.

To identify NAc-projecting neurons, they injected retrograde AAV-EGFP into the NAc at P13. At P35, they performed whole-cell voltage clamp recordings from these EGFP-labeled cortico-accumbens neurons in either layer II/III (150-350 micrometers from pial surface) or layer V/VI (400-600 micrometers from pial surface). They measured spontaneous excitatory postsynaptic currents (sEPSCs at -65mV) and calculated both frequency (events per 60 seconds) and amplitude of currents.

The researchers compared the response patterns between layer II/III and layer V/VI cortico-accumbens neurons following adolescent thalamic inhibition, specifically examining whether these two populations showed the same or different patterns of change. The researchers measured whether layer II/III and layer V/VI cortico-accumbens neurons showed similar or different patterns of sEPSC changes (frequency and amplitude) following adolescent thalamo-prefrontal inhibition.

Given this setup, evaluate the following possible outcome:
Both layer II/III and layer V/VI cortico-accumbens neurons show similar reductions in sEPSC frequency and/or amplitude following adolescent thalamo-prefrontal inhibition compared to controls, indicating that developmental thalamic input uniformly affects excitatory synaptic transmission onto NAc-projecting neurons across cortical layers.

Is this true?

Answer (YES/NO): NO